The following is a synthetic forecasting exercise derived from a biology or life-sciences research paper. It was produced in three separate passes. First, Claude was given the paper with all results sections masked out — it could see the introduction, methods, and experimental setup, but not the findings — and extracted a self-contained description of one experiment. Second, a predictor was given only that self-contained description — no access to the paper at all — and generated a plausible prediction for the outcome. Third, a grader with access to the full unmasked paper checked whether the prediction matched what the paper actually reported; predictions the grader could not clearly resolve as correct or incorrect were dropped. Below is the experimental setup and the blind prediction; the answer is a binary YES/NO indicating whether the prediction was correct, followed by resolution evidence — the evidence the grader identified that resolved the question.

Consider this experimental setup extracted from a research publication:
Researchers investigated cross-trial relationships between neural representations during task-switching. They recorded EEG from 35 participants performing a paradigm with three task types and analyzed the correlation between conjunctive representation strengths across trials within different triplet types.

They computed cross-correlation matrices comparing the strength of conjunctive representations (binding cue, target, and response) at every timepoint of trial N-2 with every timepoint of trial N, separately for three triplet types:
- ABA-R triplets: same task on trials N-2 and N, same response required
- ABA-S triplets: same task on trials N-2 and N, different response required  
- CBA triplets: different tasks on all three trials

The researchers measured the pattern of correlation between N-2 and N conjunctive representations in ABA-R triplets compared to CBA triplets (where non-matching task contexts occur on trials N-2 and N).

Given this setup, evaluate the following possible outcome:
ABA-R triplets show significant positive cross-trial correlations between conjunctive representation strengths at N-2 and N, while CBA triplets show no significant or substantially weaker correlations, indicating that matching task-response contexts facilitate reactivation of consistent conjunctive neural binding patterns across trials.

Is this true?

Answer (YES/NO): NO